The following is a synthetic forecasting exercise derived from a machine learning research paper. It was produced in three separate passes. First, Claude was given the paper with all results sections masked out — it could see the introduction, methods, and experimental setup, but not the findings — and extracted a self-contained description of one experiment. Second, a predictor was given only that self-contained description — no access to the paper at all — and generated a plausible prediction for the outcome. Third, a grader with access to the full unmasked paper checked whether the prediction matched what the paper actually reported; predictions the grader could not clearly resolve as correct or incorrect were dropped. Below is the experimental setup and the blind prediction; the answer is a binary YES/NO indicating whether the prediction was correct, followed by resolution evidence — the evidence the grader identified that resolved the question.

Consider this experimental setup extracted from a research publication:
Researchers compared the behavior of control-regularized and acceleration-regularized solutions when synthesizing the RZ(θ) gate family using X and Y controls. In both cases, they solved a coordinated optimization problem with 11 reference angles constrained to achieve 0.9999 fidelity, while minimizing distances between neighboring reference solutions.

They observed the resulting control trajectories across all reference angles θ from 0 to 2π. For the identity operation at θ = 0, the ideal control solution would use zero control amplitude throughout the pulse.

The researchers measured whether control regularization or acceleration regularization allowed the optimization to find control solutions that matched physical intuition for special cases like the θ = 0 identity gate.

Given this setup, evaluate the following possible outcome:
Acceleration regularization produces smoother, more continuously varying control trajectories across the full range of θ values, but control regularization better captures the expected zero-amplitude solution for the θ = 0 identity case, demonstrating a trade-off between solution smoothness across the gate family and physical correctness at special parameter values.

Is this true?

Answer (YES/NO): NO